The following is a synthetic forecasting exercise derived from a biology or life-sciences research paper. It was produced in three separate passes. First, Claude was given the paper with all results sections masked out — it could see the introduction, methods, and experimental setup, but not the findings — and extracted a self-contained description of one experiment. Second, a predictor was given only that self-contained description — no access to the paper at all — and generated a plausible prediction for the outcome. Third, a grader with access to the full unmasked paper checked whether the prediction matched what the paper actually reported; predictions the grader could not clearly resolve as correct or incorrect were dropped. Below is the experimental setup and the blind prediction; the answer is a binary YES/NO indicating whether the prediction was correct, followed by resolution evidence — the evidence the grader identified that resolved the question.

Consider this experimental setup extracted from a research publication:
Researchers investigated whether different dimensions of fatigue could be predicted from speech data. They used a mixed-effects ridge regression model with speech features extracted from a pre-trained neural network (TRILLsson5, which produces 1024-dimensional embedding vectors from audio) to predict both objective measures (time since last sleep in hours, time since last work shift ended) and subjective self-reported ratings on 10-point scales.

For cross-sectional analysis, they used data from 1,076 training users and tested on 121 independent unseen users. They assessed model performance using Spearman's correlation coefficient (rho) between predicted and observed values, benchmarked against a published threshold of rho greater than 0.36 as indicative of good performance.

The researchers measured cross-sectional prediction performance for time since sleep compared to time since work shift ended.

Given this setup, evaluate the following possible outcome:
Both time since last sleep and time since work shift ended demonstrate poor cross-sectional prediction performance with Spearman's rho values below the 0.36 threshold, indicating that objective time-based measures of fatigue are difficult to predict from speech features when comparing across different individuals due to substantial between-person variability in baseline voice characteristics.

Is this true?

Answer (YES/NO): NO